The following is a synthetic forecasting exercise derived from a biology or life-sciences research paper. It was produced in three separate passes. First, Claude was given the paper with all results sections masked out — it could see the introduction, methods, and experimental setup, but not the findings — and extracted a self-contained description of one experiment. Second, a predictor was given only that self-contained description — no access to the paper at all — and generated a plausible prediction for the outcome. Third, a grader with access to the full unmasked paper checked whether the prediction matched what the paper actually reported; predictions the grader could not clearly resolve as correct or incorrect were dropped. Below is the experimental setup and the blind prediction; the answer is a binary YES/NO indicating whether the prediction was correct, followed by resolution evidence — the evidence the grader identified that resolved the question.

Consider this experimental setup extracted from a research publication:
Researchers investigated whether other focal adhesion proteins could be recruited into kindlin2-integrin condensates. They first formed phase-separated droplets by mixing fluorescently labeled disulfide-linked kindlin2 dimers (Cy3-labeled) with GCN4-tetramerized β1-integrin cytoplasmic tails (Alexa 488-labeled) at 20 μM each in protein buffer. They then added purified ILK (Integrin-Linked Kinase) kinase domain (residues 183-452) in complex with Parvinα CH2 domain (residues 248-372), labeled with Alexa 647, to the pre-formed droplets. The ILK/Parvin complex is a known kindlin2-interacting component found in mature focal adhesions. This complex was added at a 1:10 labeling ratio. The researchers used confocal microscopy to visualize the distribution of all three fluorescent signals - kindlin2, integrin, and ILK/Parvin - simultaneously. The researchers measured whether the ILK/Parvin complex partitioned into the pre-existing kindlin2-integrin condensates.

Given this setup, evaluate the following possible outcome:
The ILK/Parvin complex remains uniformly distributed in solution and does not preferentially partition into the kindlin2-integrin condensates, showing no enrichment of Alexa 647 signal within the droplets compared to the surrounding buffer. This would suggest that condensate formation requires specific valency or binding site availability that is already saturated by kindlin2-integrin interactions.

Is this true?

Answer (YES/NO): NO